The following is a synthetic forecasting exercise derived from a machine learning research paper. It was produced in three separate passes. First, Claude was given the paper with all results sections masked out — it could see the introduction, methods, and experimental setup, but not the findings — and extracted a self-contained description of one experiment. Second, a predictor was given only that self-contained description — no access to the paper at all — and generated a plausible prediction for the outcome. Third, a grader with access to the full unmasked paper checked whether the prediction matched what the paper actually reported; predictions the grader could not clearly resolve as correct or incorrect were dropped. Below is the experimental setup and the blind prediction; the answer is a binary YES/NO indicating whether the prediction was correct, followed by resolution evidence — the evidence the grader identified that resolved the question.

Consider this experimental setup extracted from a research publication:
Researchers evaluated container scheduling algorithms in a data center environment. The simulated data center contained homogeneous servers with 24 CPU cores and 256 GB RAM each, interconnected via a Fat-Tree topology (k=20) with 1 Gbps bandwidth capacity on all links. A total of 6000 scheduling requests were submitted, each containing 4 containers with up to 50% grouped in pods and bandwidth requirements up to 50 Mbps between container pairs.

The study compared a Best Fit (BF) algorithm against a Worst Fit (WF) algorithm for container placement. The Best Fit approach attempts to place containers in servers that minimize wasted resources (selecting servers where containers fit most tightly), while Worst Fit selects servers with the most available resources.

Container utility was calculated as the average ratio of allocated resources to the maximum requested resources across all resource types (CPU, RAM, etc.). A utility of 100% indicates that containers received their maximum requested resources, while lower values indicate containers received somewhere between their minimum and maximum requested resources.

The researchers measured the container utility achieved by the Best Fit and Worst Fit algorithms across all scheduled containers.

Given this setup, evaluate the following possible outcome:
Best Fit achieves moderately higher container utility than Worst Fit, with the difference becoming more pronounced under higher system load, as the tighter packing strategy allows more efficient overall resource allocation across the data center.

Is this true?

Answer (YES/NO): NO